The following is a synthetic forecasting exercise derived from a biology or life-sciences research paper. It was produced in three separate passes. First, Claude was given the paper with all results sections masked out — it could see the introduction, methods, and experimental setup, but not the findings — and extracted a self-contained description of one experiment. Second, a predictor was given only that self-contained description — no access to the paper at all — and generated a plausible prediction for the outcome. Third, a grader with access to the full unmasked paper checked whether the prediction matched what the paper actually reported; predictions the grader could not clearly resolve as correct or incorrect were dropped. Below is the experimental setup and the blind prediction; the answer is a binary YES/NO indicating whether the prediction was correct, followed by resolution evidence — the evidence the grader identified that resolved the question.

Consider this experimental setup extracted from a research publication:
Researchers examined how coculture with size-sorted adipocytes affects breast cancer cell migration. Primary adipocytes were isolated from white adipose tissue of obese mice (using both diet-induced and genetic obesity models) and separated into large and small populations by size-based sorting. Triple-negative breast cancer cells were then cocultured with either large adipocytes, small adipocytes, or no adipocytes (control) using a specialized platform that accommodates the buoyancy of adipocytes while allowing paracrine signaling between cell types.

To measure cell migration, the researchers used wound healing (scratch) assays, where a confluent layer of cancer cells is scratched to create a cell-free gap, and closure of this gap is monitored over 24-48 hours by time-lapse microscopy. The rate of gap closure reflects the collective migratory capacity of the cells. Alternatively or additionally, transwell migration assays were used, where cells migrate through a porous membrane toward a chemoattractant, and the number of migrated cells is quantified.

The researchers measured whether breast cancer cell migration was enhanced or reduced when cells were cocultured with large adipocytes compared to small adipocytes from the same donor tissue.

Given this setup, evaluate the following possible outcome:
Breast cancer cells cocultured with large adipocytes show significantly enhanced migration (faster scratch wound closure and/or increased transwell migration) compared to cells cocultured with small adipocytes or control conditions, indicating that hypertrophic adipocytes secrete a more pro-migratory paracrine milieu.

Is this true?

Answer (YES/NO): YES